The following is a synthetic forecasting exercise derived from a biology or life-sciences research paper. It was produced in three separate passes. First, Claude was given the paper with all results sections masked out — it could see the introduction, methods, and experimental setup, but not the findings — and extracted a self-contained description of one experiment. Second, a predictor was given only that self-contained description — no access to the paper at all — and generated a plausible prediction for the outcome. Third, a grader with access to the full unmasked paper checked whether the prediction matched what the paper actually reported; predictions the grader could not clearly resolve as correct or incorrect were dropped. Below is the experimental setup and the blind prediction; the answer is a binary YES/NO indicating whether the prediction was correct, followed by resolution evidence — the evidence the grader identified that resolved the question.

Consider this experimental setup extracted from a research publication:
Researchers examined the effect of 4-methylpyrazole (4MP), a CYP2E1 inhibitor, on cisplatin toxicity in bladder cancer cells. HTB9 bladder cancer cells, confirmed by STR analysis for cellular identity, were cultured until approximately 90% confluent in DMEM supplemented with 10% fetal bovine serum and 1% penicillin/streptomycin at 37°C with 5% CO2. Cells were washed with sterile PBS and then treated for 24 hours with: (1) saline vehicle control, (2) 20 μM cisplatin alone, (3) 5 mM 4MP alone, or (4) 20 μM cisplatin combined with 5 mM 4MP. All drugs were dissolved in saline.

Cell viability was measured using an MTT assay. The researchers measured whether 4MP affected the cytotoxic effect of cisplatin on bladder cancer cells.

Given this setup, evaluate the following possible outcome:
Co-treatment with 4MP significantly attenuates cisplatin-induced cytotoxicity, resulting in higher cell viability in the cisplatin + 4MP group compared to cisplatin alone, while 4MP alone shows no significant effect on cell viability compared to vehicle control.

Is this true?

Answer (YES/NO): NO